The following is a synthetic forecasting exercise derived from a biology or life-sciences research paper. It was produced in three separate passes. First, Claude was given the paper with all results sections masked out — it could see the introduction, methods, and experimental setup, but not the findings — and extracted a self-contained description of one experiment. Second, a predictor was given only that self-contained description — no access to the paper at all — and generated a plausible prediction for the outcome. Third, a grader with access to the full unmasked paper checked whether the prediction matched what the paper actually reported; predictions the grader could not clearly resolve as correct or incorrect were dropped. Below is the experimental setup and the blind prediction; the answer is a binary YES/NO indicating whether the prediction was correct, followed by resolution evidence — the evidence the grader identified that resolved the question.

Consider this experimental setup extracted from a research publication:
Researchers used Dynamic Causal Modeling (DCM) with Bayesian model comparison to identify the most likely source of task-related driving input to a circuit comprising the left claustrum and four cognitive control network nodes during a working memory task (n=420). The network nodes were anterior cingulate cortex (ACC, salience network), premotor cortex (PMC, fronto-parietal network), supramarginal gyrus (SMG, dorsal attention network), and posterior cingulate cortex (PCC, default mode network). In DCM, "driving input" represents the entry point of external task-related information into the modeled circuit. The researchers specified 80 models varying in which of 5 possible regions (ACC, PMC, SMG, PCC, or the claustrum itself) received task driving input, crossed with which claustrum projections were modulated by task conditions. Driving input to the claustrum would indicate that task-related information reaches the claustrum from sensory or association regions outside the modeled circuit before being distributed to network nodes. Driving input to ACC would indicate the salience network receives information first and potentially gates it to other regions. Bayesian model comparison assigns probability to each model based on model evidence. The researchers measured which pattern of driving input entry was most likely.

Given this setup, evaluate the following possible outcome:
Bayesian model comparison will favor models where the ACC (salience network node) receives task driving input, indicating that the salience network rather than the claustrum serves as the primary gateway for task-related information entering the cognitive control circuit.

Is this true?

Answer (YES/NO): NO